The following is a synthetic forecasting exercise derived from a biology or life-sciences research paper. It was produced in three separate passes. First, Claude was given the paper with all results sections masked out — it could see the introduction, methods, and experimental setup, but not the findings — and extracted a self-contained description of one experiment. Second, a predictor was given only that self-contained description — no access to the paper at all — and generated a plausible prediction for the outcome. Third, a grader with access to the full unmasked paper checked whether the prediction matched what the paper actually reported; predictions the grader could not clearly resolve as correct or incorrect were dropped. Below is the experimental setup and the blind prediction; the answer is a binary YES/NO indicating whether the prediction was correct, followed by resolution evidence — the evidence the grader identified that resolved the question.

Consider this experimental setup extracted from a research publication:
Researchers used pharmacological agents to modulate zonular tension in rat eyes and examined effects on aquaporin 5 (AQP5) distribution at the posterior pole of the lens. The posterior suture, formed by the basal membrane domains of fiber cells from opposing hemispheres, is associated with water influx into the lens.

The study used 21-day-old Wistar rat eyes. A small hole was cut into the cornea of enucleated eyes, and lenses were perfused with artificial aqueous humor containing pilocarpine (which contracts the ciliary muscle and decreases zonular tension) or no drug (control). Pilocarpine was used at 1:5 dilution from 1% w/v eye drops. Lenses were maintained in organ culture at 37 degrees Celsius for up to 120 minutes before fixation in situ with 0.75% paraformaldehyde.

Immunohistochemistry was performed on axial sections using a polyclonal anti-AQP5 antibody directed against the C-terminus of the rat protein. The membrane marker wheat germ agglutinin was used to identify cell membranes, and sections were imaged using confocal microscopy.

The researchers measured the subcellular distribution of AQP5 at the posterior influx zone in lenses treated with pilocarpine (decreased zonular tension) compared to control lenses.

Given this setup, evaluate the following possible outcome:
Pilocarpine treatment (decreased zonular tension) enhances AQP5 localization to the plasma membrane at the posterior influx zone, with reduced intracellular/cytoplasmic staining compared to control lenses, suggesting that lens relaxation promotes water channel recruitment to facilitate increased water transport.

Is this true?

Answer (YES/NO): NO